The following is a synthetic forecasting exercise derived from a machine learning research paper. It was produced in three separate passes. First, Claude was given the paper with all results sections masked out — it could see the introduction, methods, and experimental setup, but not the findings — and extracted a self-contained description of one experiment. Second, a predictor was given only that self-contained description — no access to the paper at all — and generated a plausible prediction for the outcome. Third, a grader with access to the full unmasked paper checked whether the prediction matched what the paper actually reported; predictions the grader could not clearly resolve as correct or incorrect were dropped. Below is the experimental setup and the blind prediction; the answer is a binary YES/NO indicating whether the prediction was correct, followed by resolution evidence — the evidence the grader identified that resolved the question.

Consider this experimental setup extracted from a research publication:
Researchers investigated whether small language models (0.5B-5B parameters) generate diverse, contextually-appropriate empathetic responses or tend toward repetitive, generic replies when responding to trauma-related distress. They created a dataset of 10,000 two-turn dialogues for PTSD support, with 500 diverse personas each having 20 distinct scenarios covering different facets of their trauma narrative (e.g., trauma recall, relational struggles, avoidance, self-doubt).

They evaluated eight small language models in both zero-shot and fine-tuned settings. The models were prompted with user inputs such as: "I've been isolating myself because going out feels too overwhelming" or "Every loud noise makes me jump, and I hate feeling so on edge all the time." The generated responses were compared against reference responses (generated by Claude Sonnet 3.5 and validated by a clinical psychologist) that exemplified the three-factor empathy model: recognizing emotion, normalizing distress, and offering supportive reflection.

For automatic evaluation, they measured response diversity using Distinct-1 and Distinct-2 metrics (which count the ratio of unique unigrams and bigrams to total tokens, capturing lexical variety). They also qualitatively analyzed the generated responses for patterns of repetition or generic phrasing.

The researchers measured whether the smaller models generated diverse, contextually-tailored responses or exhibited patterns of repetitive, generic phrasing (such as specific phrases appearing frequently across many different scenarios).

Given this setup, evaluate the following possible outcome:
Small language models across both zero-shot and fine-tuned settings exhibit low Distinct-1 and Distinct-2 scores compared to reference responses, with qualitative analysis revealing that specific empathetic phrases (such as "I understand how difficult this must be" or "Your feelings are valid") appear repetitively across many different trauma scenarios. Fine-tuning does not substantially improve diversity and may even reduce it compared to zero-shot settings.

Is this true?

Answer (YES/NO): NO